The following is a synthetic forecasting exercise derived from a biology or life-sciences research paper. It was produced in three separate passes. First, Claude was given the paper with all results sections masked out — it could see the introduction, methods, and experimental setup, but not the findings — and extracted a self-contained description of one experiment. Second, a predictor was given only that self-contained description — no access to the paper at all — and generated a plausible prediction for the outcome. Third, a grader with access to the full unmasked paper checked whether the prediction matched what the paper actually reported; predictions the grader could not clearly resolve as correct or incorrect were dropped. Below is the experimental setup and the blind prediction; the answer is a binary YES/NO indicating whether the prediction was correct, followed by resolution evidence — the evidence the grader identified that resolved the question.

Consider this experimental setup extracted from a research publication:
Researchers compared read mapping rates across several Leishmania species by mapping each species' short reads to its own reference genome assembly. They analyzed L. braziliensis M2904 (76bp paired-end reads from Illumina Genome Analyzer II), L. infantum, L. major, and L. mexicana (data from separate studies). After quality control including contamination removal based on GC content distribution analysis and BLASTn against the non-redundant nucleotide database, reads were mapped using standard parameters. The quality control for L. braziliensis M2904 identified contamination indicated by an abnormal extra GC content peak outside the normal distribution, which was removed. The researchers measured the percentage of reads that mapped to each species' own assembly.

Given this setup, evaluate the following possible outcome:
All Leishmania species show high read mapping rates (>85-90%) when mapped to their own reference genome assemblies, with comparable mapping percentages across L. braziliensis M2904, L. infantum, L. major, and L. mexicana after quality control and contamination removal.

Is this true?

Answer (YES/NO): NO